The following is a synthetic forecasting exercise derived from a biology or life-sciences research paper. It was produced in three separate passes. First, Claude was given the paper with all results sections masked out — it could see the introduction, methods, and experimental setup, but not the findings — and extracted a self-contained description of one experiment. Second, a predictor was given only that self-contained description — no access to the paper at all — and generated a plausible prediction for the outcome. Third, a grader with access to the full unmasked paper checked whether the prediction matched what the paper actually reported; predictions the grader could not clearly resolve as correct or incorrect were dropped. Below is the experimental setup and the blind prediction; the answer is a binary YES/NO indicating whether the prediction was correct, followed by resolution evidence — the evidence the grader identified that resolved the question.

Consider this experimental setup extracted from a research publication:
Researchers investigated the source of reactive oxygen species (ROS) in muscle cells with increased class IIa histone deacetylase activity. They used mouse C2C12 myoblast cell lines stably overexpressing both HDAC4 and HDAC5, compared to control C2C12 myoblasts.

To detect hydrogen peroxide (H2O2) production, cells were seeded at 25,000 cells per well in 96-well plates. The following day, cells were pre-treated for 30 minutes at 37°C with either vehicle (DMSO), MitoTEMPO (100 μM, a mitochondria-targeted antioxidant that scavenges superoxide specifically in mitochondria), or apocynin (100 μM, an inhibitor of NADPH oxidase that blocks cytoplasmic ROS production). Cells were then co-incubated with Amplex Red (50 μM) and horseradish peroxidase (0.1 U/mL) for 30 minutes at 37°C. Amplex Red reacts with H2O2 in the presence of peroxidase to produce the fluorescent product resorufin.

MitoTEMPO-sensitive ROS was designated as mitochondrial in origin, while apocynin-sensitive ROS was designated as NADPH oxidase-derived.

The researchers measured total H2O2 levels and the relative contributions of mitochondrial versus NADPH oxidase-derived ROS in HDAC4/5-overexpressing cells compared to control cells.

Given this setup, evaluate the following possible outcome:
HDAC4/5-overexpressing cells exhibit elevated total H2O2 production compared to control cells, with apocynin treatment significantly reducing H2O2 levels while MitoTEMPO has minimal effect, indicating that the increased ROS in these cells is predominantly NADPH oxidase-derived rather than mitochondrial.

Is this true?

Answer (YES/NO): NO